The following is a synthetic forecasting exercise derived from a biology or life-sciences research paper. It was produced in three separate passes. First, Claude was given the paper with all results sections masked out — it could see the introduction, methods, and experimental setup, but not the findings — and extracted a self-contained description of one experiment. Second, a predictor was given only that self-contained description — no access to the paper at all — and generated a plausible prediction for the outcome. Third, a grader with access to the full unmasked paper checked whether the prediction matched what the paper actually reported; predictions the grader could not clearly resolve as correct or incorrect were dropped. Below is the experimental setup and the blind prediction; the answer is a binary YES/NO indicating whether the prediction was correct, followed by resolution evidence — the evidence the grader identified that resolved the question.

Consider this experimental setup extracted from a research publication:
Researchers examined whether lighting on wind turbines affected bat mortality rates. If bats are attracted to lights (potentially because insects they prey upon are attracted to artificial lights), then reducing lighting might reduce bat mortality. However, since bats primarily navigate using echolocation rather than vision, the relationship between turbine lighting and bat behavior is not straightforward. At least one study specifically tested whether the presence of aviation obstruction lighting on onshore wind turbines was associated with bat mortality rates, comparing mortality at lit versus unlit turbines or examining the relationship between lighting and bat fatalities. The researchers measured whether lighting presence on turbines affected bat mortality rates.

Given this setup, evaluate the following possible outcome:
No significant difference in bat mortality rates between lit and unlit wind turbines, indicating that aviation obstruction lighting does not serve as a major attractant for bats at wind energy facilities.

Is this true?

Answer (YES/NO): YES